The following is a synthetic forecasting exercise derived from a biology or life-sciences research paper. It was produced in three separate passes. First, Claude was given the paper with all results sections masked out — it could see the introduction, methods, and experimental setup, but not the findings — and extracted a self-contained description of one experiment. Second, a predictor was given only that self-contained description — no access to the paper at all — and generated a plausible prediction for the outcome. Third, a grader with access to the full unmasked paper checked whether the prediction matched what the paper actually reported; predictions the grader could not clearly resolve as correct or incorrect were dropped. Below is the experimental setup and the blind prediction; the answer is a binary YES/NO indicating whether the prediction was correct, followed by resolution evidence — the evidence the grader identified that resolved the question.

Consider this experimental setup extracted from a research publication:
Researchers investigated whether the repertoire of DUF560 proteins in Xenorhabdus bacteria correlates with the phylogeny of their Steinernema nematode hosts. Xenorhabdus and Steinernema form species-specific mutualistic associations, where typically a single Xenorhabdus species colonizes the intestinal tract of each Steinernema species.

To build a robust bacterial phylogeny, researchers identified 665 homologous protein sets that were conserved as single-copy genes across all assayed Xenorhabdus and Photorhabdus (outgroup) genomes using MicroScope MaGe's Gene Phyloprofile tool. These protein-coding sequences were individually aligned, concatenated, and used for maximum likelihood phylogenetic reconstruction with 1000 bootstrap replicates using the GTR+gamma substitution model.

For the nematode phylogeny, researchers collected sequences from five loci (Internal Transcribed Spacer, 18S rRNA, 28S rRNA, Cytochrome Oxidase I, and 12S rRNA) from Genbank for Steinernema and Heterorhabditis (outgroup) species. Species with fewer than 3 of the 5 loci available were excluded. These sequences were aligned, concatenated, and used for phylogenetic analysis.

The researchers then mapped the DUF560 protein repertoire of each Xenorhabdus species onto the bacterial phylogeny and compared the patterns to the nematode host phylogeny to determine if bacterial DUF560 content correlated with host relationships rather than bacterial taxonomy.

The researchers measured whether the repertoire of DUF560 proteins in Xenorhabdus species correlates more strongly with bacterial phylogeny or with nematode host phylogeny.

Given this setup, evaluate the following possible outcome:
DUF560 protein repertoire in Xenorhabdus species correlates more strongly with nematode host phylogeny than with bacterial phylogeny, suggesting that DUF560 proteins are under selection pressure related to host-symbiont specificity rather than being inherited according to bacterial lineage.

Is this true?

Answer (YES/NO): YES